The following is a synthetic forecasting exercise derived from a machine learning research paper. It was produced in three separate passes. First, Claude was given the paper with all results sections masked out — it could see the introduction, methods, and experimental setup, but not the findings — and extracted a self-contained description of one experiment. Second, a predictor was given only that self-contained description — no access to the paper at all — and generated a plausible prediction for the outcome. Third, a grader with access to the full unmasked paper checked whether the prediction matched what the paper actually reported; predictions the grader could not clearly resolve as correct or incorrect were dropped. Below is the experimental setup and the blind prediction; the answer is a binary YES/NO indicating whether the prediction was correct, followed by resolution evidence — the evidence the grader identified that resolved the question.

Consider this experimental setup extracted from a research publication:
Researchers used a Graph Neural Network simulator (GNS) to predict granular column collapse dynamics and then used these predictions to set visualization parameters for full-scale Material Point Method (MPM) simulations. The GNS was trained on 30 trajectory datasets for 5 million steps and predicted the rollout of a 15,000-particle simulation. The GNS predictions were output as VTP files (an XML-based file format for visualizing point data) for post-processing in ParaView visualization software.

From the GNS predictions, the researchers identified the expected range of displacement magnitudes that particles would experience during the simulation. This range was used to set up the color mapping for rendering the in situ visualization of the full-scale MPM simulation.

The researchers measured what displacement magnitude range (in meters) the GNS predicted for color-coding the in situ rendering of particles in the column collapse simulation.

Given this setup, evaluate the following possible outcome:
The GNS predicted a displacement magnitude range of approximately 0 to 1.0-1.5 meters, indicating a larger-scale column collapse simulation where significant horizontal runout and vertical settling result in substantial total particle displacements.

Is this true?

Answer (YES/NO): NO